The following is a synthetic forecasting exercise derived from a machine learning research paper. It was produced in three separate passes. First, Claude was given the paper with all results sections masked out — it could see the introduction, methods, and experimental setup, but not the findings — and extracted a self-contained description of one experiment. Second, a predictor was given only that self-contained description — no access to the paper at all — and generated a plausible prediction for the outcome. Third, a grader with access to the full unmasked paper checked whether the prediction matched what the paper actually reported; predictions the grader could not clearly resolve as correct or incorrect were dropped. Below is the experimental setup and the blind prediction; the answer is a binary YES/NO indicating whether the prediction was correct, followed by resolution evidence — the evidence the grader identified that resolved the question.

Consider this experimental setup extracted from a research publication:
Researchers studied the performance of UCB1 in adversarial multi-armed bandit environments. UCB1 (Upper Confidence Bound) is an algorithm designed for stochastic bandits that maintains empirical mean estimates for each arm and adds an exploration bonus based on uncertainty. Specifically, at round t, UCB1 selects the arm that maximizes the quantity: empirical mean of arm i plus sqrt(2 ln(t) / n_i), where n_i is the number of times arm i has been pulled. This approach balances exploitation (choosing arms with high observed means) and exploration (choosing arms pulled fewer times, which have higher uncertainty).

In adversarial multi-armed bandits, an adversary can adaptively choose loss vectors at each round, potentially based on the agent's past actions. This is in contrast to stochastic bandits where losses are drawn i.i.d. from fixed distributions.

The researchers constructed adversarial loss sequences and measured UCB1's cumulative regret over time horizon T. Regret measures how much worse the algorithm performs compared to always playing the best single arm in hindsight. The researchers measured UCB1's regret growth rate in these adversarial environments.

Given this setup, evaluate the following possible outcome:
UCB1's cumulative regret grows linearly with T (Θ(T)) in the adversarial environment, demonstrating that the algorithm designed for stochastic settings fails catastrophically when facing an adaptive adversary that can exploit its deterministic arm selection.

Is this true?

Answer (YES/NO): YES